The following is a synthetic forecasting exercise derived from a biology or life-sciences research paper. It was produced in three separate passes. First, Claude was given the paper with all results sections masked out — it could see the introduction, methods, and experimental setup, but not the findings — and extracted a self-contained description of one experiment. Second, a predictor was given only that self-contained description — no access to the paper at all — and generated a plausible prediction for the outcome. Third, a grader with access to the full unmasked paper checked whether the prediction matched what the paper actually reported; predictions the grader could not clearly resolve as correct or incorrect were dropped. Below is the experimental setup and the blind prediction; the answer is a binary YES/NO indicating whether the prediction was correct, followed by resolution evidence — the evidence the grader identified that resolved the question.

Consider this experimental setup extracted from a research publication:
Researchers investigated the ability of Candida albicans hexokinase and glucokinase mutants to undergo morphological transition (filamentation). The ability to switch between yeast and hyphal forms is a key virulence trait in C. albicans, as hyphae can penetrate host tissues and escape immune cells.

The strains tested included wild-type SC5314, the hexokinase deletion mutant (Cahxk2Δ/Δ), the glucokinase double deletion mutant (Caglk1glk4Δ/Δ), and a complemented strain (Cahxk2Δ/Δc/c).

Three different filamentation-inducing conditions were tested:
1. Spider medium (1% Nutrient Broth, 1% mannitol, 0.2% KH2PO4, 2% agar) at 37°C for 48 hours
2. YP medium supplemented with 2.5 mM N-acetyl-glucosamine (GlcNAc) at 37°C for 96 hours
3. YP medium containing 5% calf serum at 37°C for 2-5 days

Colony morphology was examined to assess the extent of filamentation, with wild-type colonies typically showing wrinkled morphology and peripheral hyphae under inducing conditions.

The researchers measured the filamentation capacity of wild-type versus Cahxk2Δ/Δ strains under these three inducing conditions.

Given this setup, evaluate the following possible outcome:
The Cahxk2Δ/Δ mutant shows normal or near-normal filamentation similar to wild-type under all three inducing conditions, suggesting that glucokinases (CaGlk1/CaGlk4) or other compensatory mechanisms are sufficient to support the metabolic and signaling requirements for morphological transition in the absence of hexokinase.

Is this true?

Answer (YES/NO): NO